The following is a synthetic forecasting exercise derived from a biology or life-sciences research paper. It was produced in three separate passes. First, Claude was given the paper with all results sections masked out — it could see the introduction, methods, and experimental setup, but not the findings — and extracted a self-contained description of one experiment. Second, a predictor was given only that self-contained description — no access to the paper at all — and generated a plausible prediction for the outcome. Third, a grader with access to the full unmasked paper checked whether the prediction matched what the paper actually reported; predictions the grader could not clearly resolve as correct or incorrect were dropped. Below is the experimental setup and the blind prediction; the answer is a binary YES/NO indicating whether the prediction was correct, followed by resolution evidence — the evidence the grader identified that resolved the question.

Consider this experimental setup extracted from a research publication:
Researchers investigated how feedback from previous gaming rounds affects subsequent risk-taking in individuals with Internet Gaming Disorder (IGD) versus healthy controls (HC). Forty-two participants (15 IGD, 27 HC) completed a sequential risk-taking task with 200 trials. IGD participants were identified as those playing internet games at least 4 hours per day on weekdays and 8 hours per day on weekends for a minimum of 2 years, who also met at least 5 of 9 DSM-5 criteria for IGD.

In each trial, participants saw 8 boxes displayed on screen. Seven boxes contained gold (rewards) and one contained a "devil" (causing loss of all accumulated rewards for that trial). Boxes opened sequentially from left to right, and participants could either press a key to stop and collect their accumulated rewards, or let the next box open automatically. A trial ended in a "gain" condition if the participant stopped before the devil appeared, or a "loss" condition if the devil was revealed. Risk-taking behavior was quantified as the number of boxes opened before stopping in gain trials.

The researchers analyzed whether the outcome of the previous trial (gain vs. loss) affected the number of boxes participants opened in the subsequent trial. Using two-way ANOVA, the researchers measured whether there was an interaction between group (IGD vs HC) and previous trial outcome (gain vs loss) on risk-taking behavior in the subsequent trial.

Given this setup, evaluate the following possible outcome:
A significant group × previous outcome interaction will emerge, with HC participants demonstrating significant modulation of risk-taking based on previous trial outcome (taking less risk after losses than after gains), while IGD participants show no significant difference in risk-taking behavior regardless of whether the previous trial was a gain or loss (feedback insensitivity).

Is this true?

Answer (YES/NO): NO